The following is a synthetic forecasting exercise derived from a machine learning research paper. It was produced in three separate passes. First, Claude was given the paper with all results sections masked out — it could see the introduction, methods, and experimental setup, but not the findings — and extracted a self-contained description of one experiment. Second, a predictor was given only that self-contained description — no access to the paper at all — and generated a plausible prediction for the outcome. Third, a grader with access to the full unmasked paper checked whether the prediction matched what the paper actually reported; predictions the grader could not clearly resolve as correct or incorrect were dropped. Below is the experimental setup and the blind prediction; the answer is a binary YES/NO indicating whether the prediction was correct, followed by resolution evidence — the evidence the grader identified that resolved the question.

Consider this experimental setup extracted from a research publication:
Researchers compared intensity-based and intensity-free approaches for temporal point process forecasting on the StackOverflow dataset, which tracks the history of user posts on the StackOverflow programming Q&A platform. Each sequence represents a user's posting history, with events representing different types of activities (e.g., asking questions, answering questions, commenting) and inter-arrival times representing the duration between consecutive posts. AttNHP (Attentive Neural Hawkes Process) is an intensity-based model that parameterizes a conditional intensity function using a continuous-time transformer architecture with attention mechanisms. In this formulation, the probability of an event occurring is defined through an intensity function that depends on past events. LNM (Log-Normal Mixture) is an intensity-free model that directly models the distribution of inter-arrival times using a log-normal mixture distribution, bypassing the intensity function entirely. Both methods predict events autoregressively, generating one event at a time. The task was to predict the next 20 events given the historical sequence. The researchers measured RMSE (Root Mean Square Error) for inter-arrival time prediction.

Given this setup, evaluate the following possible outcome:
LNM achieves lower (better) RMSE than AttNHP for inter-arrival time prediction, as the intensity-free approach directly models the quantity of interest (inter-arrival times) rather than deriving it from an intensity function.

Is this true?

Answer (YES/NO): NO